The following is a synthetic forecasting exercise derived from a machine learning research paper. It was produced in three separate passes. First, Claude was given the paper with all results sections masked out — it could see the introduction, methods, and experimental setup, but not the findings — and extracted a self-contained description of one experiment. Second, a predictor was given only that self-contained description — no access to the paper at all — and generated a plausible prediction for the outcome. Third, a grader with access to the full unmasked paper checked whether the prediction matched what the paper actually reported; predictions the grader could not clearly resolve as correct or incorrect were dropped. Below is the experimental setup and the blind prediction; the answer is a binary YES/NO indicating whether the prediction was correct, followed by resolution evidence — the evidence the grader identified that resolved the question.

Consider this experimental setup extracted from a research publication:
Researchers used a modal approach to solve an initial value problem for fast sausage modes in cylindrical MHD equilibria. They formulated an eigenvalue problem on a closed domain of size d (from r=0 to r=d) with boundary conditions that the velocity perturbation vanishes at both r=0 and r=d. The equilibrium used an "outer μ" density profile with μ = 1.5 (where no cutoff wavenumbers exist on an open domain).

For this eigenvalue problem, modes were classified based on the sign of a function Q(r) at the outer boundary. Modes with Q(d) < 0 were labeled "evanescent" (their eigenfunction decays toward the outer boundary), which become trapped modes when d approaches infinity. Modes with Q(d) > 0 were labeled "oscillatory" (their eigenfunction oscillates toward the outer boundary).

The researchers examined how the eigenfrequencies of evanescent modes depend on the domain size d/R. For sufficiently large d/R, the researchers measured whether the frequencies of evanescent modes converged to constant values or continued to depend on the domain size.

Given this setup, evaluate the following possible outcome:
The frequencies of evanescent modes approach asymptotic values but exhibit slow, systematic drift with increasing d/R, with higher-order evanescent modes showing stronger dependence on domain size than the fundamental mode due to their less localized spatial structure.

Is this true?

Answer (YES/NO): NO